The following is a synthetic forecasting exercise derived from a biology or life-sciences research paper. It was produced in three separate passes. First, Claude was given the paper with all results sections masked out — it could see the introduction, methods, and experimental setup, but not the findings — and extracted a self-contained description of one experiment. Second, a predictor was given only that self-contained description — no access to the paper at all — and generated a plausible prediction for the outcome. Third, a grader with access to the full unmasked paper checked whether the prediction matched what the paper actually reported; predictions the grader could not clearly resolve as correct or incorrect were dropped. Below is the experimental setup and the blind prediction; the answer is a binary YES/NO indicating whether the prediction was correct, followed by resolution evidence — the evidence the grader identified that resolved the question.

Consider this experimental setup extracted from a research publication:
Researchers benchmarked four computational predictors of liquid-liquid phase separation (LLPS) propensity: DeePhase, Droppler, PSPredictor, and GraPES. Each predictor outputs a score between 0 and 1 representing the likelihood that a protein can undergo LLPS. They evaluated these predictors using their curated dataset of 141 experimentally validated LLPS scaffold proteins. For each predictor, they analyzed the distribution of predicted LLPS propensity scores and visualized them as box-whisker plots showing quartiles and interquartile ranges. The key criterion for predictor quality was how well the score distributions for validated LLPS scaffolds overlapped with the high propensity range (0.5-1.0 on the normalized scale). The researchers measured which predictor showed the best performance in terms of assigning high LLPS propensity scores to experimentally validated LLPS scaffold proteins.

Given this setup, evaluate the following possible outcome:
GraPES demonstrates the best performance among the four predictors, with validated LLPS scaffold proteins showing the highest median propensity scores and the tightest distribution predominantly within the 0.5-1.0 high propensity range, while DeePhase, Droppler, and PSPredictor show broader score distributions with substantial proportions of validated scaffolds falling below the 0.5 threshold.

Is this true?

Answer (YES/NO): NO